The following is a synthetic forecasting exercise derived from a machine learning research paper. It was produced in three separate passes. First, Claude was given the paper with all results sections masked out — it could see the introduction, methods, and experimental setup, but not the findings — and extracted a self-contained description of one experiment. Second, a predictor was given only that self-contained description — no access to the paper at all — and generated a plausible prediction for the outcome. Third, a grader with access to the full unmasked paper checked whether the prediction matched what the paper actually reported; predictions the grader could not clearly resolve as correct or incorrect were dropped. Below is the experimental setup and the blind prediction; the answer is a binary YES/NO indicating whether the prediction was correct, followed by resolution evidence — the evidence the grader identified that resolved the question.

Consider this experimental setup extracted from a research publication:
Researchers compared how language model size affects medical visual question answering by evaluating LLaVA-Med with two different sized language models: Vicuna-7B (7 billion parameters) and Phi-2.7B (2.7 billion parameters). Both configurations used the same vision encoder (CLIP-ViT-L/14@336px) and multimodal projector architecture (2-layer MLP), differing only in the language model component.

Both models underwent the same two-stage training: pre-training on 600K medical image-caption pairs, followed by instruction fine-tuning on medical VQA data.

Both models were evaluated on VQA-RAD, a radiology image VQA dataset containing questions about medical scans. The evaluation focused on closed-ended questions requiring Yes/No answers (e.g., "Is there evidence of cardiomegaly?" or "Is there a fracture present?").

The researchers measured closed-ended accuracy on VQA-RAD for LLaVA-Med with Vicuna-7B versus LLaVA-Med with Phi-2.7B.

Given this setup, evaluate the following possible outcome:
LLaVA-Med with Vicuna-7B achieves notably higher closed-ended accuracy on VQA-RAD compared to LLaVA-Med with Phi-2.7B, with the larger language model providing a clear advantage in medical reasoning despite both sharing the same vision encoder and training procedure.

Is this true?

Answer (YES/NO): NO